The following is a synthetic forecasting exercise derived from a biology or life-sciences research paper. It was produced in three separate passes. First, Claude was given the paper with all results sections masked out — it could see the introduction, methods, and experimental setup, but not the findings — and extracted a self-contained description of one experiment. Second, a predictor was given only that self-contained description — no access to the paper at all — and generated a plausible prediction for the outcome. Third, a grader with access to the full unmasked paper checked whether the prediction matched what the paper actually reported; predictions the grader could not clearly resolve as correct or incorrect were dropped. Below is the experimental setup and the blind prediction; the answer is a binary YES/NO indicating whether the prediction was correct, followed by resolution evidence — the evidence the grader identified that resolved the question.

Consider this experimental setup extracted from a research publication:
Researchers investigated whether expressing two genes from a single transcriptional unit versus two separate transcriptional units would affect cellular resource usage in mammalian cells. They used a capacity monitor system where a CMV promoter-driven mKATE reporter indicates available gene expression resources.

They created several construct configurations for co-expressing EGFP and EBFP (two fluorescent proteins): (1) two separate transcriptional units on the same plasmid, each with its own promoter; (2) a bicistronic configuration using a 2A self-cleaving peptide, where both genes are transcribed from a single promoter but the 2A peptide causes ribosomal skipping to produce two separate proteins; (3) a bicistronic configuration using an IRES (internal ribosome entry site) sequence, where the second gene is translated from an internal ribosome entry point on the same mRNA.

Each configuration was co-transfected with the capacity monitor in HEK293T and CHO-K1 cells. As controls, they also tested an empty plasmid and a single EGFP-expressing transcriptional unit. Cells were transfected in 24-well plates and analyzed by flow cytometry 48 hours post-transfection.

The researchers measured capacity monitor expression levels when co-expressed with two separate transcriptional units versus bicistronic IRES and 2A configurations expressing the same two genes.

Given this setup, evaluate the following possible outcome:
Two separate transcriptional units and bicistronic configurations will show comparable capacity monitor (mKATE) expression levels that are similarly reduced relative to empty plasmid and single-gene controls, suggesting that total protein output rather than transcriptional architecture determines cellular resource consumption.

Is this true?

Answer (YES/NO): NO